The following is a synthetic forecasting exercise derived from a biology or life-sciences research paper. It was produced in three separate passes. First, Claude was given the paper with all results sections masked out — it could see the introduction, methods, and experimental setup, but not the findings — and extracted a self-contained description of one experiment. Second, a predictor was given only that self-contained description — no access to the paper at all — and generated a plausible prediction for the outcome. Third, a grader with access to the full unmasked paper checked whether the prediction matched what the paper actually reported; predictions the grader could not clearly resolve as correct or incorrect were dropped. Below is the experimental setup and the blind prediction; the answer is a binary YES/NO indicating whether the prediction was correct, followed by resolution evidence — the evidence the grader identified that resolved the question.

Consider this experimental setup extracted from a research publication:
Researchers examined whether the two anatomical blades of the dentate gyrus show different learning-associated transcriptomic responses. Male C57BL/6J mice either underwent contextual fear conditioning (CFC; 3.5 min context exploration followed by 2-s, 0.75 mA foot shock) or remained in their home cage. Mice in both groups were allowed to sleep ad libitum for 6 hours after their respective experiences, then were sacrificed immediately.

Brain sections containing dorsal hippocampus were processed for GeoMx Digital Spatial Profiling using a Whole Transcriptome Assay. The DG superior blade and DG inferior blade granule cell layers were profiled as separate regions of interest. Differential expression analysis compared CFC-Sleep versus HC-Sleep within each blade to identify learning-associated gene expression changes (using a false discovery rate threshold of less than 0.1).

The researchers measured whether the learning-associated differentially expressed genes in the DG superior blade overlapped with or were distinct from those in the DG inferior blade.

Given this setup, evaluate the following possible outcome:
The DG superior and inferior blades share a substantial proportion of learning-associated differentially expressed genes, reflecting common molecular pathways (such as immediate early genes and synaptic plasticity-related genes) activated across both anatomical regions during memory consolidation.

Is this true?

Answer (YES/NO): NO